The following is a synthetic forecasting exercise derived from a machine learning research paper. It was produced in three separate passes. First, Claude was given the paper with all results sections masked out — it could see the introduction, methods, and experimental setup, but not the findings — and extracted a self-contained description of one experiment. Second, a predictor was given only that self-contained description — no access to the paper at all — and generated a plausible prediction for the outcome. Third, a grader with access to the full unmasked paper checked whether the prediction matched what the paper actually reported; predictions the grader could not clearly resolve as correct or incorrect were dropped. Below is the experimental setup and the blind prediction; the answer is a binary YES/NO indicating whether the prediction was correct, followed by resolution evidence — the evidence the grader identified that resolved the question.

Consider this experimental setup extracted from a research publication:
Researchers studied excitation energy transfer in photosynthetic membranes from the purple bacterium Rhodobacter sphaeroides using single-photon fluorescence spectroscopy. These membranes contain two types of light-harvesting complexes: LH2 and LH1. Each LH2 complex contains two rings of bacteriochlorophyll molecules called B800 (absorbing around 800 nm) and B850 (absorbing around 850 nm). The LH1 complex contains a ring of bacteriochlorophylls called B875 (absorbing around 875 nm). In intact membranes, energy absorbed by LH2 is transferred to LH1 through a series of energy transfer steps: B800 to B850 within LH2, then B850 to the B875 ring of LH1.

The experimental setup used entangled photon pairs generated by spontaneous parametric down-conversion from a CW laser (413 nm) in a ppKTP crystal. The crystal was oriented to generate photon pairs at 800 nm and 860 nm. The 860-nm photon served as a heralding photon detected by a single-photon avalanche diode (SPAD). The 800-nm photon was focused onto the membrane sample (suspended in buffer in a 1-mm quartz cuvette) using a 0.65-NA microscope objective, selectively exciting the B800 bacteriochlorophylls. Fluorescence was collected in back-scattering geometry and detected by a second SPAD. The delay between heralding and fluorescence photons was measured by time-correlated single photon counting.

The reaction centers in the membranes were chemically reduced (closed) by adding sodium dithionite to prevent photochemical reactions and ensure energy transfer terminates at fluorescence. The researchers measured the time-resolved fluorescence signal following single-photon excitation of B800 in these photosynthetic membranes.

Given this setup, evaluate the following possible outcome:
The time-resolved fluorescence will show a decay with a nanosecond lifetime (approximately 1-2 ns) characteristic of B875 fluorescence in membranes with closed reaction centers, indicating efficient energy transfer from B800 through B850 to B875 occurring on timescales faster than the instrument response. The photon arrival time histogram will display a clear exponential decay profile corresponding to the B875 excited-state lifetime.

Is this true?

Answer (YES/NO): NO